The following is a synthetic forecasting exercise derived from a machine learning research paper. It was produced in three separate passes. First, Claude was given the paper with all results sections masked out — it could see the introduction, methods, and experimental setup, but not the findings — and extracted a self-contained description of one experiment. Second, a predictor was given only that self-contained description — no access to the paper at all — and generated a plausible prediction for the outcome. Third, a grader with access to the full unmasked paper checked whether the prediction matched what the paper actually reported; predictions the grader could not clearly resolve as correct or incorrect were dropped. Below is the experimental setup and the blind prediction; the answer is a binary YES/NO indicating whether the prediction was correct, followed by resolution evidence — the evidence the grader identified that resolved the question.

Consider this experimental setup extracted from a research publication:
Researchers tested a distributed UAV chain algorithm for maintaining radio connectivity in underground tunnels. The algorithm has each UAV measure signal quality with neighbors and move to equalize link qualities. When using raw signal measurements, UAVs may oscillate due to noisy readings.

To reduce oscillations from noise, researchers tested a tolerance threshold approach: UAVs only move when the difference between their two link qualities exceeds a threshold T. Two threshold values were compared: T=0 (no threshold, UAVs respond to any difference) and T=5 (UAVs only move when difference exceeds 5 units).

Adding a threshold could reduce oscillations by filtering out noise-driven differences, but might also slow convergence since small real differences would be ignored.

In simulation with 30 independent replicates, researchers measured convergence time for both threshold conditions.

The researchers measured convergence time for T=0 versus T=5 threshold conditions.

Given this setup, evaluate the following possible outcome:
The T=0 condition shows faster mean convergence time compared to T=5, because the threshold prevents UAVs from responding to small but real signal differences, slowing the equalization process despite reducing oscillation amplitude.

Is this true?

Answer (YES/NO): YES